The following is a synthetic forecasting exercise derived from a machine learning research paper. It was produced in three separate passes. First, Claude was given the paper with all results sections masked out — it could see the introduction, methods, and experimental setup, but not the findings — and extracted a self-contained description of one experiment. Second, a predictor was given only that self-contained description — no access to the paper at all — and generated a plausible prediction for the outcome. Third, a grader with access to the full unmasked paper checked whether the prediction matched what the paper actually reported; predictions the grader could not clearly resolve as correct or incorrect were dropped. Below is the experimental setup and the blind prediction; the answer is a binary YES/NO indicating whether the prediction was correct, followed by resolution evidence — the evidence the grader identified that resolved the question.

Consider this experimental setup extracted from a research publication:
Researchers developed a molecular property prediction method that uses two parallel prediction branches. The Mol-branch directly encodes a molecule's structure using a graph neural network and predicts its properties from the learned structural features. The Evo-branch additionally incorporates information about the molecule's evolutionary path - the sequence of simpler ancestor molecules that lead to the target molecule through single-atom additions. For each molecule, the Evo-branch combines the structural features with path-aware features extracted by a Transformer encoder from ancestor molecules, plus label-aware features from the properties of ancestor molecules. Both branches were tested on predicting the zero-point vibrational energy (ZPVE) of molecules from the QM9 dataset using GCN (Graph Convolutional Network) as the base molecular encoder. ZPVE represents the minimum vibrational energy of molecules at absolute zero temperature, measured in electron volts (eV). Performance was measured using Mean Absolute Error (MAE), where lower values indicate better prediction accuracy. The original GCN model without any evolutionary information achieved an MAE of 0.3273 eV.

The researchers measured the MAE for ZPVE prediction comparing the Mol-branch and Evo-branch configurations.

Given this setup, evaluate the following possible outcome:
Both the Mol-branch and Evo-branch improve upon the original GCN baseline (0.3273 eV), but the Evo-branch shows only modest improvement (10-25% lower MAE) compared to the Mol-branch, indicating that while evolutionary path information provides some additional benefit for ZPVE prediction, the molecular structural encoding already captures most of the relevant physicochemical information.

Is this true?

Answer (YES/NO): NO